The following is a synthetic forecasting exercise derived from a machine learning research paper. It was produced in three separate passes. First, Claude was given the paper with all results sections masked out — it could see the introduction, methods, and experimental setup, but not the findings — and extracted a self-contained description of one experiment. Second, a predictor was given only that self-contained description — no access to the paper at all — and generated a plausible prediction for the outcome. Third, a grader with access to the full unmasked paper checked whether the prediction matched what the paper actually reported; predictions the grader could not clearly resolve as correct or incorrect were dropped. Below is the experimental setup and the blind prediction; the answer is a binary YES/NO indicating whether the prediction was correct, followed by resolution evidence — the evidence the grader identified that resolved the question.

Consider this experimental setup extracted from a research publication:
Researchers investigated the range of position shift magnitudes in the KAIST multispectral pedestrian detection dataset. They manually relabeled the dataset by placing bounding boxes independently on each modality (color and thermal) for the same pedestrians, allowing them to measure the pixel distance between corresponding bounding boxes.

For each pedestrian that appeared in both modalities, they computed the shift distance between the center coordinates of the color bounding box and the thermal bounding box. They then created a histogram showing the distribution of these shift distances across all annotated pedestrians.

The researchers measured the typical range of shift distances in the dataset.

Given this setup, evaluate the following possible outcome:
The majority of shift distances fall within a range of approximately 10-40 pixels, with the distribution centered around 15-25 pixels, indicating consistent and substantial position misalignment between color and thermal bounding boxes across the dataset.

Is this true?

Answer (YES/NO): NO